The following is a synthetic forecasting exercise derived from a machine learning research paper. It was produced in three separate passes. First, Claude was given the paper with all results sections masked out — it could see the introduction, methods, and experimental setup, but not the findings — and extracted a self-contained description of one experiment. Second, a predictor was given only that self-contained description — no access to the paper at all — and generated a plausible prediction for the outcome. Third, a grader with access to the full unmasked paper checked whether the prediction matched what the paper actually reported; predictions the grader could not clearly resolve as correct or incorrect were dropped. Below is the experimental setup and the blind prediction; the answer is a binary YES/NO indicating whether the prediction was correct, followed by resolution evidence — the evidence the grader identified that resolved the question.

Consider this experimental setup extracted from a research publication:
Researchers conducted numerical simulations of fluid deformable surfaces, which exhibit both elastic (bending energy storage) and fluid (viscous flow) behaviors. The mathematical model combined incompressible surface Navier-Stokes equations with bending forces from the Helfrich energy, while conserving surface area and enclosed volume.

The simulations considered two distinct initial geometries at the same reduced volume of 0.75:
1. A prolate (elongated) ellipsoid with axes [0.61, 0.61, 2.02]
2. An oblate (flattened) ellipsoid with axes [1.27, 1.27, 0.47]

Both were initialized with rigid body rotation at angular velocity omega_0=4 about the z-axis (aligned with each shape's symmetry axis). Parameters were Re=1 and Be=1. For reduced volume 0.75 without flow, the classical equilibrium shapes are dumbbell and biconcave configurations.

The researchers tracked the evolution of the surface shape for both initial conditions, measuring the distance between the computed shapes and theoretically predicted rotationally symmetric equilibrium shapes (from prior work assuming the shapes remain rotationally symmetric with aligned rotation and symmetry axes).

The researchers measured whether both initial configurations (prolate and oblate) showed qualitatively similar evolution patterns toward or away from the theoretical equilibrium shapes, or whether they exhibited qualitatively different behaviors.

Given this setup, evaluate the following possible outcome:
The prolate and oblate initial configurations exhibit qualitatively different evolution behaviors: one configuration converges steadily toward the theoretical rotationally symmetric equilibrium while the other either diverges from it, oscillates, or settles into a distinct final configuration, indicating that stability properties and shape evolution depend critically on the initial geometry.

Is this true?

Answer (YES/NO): NO